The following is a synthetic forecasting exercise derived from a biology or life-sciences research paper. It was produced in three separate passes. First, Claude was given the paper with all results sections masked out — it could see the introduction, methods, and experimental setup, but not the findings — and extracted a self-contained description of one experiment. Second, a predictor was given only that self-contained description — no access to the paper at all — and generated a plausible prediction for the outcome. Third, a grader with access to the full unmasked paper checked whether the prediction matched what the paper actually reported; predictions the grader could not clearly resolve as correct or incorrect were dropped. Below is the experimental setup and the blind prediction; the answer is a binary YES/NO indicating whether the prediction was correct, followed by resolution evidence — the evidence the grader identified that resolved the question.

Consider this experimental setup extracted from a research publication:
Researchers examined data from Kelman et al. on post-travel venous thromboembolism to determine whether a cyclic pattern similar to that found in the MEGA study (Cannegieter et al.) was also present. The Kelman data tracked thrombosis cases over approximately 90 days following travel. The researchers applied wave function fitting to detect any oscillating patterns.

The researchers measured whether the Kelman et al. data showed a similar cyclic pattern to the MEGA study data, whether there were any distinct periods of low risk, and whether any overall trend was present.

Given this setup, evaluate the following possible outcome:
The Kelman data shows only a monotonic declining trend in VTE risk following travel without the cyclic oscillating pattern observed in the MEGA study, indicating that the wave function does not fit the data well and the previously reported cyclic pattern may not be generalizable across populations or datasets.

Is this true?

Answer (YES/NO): NO